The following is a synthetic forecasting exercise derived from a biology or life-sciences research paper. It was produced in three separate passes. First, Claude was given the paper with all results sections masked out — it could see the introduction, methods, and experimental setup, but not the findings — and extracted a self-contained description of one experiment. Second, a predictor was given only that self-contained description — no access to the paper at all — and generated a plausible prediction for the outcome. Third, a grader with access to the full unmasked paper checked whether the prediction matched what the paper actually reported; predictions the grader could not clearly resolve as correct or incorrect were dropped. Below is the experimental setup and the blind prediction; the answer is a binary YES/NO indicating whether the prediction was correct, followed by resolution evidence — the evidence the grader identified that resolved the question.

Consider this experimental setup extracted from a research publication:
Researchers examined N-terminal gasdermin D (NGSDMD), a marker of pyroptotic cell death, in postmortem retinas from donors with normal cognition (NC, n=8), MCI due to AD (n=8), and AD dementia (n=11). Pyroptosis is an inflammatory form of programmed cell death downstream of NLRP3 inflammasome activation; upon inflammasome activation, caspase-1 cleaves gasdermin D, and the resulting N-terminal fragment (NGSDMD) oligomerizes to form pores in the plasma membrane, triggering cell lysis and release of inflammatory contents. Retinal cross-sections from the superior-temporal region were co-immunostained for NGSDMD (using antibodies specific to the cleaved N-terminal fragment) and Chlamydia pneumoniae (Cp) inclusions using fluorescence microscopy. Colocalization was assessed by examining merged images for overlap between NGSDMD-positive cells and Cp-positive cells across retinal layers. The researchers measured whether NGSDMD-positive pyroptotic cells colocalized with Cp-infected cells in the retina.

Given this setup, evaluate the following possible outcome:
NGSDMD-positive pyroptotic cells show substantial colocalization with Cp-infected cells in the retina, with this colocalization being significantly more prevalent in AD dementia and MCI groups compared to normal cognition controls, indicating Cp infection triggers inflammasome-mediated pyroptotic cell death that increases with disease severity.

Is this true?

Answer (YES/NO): NO